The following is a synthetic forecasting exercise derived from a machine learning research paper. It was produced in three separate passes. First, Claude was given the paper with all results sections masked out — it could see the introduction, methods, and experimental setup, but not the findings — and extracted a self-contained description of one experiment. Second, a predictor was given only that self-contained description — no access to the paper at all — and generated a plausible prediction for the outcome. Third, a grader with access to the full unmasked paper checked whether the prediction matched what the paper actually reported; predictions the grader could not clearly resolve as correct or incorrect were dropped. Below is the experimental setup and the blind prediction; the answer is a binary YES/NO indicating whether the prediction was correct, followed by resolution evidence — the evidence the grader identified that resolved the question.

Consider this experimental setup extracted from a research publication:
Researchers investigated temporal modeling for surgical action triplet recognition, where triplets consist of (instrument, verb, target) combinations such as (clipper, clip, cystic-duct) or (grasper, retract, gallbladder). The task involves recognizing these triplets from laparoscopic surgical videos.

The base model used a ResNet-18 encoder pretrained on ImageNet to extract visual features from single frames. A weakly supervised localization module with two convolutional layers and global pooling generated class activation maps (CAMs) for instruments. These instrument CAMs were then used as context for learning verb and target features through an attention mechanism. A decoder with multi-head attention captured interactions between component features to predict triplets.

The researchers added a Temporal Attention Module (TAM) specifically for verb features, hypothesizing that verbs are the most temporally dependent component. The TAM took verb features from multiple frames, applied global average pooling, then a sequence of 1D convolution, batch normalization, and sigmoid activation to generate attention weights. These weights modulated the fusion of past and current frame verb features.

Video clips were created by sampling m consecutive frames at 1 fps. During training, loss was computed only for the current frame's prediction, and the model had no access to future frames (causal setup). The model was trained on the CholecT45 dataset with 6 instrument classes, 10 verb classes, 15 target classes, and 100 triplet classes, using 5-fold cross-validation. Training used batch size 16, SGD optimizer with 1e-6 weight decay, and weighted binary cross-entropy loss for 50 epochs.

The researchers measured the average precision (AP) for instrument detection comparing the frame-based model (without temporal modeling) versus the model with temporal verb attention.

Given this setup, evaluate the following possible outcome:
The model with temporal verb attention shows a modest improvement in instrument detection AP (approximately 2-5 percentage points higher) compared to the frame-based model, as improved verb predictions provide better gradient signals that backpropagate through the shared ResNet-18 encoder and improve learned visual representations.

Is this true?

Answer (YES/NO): NO